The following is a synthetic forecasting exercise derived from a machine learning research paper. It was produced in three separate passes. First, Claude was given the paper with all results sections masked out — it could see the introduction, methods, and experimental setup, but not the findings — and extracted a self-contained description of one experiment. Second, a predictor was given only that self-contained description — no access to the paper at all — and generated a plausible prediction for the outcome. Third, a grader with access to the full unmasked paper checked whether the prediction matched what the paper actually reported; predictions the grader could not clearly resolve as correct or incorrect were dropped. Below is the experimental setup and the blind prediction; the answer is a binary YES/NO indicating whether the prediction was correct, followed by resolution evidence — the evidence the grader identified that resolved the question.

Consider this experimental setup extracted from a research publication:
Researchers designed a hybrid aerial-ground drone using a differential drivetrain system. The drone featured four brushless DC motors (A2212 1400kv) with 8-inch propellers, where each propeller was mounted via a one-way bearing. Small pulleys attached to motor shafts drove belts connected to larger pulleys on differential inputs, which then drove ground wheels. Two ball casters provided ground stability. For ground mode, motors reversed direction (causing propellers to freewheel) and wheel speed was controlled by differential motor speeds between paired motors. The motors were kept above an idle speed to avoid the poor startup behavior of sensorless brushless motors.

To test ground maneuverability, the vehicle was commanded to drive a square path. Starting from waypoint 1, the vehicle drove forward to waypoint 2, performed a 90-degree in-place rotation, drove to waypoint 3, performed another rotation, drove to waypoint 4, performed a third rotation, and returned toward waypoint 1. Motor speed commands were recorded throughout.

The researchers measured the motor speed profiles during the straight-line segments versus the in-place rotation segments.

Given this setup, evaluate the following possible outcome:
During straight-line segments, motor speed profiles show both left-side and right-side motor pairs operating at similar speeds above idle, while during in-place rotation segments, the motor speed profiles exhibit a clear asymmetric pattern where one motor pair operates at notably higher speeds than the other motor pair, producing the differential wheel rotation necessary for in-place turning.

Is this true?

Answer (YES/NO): NO